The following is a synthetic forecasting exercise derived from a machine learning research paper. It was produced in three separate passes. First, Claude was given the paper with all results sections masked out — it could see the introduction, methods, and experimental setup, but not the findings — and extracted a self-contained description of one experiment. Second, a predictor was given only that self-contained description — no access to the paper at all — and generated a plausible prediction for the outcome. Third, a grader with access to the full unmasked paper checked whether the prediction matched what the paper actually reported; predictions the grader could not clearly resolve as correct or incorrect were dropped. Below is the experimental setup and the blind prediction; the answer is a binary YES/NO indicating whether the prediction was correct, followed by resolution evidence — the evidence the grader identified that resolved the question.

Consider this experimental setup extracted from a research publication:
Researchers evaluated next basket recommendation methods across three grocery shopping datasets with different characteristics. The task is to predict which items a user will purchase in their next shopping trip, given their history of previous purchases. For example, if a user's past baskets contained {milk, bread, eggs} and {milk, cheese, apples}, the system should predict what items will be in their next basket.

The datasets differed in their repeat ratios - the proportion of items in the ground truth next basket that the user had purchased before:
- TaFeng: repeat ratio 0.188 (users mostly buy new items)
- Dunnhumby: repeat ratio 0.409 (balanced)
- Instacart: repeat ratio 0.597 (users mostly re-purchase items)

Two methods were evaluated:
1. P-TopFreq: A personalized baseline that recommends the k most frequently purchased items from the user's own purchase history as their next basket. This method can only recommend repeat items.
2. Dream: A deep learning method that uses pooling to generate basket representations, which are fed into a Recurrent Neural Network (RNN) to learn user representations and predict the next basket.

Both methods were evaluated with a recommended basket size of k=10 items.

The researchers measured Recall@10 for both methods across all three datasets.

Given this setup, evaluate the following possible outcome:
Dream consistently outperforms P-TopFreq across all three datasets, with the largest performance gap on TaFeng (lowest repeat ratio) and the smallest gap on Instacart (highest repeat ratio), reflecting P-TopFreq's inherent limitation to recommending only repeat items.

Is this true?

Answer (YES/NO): NO